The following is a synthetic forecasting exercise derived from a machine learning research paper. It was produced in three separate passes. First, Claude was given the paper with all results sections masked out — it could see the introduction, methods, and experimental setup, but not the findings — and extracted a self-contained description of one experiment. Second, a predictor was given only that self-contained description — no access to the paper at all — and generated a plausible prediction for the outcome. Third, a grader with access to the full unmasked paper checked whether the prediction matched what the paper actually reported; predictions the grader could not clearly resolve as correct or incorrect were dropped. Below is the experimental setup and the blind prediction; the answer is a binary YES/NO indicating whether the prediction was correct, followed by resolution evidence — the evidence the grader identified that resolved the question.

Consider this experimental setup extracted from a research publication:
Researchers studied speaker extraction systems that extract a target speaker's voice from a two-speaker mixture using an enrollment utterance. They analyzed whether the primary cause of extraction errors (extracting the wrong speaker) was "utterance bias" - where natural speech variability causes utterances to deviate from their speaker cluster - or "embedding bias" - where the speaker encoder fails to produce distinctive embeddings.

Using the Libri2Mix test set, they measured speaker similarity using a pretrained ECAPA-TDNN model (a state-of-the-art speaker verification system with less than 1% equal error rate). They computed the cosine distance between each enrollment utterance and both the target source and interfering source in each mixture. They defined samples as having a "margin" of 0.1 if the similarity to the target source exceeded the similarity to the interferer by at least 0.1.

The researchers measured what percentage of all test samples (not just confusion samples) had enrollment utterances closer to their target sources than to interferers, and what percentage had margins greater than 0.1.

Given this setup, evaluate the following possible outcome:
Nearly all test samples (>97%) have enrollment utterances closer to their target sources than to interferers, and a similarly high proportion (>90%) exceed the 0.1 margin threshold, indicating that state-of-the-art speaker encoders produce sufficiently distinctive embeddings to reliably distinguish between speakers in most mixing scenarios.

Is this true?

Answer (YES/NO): YES